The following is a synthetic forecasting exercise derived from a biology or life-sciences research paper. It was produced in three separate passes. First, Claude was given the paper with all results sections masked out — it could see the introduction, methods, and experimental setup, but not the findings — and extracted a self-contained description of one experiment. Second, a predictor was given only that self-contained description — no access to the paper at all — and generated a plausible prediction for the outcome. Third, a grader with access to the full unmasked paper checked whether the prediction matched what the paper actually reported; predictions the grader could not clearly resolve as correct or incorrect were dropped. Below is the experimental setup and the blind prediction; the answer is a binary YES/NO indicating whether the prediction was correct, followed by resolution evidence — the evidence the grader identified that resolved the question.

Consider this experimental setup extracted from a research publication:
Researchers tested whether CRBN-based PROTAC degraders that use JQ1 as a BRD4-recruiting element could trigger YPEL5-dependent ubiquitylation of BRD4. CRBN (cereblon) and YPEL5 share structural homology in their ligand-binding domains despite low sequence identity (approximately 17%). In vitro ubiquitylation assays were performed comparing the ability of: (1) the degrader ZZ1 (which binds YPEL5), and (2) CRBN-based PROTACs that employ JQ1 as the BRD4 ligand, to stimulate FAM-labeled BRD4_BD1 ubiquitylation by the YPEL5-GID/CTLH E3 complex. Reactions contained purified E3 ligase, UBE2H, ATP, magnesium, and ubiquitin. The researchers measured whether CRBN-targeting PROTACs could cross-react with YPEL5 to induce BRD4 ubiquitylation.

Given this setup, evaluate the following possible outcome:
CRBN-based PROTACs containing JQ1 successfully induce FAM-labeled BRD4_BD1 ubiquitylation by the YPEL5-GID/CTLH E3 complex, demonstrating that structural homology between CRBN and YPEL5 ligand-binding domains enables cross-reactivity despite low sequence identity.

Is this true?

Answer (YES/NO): NO